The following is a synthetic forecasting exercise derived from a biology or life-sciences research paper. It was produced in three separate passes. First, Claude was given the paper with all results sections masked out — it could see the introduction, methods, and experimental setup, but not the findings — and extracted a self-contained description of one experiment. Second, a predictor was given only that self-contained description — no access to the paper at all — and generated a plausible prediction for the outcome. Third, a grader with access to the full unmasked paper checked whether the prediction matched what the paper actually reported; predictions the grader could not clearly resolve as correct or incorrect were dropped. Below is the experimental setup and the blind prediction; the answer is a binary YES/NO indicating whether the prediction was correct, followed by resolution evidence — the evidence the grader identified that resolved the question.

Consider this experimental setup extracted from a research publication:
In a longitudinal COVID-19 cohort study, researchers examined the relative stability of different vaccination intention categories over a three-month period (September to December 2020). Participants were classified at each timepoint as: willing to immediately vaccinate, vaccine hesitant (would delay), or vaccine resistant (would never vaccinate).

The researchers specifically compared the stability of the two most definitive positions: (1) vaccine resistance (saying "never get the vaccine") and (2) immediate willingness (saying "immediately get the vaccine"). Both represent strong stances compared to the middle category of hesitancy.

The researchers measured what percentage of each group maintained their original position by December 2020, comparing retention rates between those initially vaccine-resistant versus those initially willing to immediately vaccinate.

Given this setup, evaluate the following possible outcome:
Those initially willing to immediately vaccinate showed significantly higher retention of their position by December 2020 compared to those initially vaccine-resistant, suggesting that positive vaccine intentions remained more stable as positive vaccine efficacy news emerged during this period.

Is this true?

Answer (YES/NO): YES